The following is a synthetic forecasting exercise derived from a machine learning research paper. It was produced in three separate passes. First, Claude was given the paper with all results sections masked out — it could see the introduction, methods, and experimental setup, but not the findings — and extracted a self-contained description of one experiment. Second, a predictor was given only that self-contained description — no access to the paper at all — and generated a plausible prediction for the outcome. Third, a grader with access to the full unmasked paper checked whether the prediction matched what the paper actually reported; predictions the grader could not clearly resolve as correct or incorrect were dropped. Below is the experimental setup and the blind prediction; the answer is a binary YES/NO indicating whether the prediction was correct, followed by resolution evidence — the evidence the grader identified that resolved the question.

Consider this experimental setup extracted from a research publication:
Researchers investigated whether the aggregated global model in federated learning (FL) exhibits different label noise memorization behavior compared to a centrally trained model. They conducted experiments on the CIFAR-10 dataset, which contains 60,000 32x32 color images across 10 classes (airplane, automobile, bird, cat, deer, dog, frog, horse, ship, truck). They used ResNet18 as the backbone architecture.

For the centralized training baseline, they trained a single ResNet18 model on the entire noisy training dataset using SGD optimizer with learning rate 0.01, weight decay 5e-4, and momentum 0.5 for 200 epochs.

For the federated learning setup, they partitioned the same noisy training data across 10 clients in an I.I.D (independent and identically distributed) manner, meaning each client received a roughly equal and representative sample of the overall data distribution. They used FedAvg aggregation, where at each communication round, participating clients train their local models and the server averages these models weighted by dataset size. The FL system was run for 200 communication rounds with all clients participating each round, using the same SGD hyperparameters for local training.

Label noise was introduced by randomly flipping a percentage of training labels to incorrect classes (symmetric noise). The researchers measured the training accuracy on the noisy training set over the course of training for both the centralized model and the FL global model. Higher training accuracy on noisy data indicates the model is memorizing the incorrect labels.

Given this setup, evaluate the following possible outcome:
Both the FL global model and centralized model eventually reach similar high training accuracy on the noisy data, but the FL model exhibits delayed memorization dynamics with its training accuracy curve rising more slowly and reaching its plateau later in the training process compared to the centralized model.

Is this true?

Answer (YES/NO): NO